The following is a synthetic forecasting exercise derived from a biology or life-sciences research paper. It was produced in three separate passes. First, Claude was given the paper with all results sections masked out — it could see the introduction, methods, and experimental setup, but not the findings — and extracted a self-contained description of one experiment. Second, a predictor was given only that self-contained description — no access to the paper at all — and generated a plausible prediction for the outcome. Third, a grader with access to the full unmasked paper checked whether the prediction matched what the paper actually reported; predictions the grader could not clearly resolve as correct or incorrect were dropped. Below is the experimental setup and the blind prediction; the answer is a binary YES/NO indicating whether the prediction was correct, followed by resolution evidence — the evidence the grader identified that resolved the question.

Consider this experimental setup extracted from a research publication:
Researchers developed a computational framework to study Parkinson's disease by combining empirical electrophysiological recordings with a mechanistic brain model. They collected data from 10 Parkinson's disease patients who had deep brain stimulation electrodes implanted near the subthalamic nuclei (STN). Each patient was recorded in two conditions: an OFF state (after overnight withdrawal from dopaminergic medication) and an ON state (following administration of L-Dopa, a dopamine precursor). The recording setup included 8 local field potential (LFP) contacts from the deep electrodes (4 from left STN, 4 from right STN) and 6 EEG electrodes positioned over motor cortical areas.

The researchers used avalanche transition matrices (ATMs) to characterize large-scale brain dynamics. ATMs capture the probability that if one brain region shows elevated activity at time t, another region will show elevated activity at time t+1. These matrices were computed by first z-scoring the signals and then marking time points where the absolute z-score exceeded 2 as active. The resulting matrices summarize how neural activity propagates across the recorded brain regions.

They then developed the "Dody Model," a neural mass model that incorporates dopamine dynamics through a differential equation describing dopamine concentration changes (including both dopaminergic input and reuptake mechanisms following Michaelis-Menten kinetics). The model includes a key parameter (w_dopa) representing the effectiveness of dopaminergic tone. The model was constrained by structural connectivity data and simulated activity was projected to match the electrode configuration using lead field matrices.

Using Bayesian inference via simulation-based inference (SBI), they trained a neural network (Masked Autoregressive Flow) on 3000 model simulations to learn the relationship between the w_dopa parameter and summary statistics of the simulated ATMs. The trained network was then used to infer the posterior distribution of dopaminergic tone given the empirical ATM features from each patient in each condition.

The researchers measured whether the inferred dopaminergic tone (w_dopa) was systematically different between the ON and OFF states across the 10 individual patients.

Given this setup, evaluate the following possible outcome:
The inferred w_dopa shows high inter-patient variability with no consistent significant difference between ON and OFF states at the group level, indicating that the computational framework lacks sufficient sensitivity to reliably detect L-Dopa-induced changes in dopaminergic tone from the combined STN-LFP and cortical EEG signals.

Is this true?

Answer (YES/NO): NO